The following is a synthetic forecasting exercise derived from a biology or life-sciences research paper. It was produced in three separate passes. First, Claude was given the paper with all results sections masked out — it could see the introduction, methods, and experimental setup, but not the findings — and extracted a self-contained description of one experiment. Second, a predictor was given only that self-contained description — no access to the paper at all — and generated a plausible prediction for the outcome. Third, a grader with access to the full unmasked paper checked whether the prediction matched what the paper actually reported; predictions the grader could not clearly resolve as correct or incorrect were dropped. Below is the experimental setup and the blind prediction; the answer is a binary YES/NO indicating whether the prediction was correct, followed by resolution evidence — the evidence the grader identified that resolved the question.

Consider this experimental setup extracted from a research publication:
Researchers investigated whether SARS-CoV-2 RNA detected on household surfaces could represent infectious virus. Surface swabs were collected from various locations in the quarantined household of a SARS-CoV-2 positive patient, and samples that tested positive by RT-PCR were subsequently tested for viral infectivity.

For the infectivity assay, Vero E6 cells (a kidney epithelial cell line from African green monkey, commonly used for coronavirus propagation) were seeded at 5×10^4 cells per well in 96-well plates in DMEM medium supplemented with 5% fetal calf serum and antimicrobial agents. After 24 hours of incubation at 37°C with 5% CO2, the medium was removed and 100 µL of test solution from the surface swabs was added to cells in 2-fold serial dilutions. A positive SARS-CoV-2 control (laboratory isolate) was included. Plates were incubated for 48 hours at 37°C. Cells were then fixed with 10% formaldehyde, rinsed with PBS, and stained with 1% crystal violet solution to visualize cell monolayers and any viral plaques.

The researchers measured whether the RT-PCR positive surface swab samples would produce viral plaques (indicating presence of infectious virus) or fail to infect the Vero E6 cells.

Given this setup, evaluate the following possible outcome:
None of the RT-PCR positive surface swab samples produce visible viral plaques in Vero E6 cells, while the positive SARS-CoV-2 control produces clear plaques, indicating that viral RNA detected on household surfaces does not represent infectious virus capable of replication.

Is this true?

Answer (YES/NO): YES